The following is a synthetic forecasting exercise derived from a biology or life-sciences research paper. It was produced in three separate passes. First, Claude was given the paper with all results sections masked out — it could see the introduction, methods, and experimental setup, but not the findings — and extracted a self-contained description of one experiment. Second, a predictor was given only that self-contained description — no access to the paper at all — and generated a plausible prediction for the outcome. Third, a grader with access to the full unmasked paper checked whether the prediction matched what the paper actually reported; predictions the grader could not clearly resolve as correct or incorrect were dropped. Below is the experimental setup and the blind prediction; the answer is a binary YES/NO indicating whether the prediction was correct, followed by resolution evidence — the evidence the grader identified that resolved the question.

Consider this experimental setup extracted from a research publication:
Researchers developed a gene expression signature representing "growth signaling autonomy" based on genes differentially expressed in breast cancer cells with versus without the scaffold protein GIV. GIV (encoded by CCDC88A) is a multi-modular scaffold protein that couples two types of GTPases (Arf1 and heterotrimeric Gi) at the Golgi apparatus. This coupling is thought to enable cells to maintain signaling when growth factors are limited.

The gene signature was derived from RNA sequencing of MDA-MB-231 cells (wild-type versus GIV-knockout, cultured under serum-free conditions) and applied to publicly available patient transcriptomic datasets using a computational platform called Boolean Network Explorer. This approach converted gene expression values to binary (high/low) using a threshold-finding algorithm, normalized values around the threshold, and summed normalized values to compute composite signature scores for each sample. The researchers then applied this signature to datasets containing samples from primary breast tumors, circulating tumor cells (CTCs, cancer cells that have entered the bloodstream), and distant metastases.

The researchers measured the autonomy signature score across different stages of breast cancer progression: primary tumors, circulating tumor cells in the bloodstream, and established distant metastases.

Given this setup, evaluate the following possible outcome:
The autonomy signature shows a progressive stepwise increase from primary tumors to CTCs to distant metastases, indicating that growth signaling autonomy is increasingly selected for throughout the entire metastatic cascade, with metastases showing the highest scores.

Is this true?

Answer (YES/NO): NO